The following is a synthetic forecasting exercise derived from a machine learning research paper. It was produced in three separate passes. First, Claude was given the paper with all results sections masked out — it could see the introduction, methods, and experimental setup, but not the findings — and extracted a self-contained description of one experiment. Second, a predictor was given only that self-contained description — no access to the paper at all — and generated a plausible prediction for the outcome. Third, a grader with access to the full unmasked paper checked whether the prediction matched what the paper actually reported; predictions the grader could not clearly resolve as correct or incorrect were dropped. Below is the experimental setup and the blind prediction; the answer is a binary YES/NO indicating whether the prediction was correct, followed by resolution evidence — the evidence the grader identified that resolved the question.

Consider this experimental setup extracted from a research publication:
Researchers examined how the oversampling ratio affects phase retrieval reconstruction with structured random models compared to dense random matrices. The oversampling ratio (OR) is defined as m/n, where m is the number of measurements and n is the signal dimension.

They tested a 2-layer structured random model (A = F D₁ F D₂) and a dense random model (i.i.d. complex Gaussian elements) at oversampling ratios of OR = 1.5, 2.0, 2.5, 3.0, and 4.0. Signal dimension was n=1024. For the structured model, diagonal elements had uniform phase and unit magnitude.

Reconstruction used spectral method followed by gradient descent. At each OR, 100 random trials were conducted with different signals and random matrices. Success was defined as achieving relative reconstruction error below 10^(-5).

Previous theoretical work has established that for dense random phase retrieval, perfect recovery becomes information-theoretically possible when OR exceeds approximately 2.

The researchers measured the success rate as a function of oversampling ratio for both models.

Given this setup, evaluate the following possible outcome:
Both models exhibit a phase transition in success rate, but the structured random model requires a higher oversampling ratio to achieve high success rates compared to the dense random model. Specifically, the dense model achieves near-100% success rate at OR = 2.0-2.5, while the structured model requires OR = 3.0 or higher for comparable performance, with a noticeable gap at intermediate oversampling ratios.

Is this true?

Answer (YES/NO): NO